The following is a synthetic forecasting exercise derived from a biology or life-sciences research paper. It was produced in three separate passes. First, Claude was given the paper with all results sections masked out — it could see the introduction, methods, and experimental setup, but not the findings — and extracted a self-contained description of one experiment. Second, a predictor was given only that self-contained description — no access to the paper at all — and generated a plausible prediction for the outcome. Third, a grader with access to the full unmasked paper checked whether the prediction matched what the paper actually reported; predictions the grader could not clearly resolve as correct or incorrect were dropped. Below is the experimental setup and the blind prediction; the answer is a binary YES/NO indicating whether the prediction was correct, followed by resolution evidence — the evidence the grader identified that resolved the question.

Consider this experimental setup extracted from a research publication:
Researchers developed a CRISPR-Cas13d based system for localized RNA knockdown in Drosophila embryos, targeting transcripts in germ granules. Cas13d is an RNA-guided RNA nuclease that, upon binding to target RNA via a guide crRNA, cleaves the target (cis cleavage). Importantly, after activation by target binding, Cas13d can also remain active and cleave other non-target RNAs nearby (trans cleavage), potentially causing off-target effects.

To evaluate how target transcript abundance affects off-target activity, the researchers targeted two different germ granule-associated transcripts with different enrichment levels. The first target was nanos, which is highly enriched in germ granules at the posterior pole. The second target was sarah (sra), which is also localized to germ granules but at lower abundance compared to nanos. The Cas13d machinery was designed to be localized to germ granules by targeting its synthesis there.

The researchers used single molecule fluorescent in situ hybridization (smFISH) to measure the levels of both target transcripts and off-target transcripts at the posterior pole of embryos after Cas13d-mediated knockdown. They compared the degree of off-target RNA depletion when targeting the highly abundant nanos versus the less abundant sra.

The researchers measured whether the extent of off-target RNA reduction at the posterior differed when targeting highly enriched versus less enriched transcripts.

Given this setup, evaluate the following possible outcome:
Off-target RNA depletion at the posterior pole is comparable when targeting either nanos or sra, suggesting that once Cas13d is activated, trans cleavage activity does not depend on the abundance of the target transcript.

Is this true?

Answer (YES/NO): NO